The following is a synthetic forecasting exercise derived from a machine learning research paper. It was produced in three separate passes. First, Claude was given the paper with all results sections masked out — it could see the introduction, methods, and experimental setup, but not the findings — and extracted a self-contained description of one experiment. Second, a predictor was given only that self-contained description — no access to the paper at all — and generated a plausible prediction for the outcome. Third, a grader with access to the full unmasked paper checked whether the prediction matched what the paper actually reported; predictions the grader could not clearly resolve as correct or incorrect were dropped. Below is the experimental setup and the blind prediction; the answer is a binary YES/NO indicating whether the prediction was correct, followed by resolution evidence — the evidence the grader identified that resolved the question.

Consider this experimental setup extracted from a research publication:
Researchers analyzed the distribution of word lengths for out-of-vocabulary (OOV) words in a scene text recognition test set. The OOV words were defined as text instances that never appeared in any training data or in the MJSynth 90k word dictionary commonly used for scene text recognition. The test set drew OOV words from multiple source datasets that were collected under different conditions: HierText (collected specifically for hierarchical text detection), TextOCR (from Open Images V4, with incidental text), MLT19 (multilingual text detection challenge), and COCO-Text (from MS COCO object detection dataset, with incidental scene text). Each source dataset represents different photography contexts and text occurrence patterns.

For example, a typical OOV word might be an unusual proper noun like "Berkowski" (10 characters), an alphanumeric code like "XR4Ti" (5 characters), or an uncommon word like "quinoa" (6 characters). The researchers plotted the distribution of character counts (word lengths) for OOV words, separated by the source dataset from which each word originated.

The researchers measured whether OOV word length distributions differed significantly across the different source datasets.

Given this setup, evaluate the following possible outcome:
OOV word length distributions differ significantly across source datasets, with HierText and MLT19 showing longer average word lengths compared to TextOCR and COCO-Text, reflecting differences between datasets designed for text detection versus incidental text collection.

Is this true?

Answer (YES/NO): NO